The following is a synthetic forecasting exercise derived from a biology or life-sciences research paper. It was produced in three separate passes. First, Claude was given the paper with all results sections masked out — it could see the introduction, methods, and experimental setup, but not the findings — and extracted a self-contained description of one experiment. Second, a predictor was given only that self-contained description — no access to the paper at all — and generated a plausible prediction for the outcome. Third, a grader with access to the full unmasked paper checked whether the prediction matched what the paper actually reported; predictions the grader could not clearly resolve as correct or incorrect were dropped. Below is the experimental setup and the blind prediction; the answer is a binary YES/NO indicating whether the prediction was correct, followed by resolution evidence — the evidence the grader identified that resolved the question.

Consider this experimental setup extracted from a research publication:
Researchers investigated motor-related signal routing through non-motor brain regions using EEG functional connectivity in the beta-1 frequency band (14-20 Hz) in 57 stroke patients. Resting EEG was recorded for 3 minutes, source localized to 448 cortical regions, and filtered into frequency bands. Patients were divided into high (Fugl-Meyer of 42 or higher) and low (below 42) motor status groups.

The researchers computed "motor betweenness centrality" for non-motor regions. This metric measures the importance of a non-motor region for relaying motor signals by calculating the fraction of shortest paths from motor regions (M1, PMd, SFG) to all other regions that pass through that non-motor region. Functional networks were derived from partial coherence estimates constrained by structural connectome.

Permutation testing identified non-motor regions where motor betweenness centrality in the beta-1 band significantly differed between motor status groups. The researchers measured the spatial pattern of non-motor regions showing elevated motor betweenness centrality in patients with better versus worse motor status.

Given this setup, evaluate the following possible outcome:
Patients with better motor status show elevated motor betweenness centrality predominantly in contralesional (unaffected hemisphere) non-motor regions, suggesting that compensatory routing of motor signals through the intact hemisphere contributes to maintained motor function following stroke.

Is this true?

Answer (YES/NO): NO